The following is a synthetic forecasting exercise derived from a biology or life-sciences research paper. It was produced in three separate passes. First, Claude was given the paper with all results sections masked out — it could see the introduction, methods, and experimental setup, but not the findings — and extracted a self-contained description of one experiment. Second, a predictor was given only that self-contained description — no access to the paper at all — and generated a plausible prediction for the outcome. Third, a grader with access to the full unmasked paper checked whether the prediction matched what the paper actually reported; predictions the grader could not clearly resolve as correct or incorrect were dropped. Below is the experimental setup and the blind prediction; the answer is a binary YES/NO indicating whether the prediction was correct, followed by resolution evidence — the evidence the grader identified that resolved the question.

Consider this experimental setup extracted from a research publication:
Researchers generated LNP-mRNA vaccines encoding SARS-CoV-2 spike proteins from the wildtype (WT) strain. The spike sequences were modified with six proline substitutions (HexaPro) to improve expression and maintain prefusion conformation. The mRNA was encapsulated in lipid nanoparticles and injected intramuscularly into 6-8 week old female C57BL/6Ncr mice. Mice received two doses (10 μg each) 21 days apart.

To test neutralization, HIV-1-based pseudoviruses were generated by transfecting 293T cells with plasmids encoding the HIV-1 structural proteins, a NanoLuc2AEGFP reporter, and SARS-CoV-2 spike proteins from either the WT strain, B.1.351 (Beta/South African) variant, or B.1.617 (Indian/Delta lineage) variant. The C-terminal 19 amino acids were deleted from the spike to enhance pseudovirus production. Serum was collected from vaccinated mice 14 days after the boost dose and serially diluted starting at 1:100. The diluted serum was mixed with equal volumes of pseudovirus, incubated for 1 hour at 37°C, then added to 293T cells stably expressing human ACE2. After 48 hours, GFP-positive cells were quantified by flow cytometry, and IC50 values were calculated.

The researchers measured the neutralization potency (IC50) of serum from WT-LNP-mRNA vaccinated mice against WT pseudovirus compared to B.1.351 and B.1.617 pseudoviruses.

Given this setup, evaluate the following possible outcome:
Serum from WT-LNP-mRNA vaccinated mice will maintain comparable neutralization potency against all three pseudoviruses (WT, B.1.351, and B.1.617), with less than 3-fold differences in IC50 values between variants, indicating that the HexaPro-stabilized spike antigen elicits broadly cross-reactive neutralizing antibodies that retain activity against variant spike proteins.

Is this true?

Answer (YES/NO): NO